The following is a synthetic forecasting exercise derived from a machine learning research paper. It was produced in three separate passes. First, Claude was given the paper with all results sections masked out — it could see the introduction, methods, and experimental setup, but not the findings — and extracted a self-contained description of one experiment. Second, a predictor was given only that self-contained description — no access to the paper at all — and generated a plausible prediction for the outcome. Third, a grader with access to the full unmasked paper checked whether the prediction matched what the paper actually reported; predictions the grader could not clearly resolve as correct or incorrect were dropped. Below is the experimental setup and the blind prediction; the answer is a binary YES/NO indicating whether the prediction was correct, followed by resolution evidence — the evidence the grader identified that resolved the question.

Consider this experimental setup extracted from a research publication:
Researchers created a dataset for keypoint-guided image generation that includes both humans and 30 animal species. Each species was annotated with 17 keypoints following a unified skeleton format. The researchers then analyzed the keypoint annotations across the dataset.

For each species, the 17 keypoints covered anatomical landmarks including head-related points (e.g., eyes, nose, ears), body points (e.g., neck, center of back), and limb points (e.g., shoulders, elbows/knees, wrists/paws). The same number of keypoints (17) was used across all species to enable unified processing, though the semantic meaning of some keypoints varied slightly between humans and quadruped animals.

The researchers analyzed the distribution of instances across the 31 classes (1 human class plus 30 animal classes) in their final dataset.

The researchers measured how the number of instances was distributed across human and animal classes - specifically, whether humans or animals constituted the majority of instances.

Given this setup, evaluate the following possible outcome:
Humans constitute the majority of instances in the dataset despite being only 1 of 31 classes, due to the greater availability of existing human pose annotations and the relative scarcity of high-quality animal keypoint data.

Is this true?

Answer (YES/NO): YES